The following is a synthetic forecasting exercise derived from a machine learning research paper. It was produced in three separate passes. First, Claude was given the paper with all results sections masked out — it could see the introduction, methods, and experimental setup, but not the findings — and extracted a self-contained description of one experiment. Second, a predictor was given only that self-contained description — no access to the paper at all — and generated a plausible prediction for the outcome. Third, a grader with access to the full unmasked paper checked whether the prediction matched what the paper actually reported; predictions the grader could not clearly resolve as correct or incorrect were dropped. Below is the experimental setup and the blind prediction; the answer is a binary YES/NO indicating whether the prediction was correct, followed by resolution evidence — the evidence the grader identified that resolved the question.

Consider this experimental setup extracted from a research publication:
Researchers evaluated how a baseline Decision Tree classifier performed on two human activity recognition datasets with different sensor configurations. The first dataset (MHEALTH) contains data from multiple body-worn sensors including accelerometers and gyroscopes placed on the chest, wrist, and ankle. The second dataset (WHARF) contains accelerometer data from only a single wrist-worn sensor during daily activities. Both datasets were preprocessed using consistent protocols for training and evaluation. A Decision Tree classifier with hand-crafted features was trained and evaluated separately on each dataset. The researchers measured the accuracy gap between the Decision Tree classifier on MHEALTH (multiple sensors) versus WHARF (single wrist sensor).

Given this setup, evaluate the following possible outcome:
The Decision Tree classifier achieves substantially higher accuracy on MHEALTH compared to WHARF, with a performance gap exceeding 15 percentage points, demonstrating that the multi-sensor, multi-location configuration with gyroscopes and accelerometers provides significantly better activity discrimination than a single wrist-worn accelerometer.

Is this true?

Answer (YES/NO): YES